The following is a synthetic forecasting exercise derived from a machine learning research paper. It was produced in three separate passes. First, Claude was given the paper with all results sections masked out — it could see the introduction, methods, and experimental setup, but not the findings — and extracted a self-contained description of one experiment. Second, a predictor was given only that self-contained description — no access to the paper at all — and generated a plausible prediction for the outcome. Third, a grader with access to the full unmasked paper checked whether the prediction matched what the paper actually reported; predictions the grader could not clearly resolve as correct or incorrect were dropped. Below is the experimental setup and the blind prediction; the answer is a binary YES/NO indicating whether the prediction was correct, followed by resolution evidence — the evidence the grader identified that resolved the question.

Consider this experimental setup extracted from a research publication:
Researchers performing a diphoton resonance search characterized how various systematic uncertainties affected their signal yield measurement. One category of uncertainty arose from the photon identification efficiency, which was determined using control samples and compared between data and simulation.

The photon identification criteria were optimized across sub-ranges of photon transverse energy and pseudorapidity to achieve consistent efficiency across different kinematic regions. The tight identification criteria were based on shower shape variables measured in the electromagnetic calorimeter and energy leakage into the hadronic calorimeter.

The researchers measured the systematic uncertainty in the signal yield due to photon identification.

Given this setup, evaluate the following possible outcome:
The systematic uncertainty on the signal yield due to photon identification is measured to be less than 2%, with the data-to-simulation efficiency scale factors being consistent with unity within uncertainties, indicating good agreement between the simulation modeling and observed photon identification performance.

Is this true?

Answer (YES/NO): NO